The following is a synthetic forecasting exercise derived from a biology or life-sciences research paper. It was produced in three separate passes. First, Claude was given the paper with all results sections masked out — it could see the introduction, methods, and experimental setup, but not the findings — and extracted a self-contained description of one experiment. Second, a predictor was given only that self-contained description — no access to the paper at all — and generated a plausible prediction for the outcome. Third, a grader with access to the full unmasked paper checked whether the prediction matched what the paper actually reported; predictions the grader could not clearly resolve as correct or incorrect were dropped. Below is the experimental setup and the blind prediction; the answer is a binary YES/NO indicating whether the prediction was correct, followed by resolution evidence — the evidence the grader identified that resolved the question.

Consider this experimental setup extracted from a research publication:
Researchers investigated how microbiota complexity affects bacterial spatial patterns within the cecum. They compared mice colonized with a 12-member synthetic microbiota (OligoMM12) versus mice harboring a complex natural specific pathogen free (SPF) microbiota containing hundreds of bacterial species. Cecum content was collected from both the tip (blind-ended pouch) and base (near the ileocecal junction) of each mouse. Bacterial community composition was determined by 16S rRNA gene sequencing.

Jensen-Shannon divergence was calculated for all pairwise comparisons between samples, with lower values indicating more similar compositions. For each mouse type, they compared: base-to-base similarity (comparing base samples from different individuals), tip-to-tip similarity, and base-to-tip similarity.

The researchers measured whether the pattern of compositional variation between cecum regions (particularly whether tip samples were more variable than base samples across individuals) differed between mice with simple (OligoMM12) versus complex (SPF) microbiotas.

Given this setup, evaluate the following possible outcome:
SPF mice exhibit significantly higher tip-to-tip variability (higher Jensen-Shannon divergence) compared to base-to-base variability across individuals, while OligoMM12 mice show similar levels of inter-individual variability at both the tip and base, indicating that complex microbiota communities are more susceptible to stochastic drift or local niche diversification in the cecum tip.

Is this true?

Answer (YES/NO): NO